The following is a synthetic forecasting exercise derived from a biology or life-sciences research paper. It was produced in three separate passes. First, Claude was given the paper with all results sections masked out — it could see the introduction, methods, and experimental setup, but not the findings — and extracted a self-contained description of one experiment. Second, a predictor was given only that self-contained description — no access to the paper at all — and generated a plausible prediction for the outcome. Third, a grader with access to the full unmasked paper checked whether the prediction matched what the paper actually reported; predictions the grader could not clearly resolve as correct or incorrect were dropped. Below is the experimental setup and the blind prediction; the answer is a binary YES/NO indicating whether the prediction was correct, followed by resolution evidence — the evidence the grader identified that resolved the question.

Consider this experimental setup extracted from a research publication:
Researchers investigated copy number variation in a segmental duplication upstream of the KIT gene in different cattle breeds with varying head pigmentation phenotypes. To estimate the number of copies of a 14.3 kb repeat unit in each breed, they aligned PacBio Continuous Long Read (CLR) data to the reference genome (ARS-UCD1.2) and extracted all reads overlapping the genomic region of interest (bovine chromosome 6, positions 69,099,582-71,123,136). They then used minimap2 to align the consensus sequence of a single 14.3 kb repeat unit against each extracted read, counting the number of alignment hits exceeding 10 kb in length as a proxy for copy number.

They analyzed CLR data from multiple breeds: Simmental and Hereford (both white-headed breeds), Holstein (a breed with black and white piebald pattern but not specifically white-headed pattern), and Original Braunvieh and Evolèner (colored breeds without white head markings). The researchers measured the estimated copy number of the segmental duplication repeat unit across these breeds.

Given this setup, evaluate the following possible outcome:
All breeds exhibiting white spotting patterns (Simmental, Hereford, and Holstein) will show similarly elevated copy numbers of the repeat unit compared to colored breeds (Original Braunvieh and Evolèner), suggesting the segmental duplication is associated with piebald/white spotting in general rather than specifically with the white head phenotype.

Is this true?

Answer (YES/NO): NO